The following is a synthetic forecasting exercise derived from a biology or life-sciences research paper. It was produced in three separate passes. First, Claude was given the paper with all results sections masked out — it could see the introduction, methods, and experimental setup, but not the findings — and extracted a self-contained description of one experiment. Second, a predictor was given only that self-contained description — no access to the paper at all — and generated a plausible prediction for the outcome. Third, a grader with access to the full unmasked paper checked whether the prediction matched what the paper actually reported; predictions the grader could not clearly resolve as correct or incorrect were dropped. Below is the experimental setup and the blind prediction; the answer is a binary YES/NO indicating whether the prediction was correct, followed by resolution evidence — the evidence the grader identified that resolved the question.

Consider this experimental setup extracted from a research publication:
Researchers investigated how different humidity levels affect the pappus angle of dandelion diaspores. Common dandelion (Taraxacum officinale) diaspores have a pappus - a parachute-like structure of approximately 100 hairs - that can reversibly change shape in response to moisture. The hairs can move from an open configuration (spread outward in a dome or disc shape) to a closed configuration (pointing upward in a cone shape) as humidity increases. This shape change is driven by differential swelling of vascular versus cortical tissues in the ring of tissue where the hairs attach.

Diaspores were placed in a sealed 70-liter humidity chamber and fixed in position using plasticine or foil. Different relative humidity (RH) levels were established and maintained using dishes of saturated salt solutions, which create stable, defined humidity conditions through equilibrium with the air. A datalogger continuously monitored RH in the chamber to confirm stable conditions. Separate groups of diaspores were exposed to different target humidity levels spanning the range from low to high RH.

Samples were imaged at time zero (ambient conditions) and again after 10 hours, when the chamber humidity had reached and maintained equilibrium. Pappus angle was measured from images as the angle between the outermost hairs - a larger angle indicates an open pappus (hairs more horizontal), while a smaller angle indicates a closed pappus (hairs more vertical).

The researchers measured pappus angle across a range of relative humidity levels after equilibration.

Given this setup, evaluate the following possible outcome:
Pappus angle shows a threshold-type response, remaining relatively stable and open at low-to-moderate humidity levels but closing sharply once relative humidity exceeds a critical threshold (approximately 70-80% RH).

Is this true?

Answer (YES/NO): NO